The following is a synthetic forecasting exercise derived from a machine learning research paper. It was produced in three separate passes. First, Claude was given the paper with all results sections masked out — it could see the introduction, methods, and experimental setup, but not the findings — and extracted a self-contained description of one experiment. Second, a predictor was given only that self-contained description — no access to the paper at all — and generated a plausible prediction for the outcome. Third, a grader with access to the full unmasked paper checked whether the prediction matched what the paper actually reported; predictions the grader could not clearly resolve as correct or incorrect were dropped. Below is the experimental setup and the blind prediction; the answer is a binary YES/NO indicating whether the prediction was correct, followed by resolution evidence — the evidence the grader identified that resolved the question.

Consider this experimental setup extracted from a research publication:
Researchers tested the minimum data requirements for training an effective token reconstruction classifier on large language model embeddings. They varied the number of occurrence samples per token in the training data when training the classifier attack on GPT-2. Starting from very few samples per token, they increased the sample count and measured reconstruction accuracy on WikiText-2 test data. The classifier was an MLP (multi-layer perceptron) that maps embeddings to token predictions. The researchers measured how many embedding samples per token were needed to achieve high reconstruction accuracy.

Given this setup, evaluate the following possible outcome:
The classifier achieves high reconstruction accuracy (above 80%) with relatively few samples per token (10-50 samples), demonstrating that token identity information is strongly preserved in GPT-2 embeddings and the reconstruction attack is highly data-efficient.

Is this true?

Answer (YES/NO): NO